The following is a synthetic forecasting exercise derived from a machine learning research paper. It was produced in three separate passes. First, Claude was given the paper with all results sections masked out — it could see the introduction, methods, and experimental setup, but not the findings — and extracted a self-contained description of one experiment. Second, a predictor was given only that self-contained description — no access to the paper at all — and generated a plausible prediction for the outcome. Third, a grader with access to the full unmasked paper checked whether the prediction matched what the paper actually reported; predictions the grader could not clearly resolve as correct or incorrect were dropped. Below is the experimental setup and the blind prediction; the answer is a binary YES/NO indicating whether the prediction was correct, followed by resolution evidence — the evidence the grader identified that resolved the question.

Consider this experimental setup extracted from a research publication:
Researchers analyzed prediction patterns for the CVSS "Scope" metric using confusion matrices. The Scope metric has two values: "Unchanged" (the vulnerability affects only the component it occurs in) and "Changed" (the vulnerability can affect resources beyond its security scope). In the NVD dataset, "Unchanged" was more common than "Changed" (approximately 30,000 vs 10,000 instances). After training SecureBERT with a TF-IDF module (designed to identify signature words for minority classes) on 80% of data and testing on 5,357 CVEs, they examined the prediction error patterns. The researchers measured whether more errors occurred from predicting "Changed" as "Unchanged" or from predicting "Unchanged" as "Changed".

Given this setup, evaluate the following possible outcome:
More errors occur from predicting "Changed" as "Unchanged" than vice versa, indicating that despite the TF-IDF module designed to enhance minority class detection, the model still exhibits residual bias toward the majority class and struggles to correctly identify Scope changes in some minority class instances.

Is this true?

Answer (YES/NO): YES